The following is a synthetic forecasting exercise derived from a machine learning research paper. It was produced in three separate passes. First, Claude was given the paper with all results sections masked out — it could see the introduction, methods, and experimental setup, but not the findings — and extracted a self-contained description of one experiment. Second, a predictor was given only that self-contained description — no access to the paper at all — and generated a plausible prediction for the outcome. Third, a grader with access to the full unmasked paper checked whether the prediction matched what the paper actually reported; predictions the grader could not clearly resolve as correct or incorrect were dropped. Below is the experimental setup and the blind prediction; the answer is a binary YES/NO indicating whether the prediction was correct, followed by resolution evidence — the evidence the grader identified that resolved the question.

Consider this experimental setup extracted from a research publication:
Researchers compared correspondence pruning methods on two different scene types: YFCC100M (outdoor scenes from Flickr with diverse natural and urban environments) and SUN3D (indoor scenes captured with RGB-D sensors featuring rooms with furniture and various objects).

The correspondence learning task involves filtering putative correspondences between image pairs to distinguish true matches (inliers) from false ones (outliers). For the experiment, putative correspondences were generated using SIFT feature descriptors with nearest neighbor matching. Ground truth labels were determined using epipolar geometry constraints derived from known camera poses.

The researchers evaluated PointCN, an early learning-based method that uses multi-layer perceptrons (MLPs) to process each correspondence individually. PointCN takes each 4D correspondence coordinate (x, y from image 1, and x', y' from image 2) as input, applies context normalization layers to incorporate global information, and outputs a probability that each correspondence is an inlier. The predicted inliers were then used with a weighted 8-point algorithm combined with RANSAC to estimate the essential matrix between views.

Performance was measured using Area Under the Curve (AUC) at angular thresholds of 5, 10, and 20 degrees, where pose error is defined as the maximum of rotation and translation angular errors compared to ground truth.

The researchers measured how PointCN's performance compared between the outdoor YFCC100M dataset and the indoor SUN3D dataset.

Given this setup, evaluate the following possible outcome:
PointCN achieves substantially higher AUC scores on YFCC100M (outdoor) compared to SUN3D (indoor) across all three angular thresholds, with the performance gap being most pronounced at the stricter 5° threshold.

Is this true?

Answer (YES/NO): NO